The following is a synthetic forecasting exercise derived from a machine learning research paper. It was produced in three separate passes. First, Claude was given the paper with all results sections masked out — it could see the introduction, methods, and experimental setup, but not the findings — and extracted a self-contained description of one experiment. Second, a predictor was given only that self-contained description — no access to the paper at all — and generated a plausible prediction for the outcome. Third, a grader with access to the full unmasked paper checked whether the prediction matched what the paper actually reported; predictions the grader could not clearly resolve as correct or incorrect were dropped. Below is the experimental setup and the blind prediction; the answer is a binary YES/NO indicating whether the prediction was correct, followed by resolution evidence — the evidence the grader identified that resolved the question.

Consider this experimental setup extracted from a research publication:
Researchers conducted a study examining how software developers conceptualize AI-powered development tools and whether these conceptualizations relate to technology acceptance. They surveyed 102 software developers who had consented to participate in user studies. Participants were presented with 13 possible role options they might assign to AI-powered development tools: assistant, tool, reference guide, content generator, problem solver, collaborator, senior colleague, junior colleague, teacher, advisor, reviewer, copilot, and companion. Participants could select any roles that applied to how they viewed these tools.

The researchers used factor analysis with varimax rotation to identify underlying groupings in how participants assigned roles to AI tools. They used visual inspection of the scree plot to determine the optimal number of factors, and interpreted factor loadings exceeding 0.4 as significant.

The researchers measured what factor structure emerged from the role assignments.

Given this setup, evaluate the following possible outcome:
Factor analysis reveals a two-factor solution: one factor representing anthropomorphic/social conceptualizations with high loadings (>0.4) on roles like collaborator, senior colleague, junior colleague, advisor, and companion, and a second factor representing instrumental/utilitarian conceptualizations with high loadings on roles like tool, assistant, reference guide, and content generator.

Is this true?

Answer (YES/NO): NO